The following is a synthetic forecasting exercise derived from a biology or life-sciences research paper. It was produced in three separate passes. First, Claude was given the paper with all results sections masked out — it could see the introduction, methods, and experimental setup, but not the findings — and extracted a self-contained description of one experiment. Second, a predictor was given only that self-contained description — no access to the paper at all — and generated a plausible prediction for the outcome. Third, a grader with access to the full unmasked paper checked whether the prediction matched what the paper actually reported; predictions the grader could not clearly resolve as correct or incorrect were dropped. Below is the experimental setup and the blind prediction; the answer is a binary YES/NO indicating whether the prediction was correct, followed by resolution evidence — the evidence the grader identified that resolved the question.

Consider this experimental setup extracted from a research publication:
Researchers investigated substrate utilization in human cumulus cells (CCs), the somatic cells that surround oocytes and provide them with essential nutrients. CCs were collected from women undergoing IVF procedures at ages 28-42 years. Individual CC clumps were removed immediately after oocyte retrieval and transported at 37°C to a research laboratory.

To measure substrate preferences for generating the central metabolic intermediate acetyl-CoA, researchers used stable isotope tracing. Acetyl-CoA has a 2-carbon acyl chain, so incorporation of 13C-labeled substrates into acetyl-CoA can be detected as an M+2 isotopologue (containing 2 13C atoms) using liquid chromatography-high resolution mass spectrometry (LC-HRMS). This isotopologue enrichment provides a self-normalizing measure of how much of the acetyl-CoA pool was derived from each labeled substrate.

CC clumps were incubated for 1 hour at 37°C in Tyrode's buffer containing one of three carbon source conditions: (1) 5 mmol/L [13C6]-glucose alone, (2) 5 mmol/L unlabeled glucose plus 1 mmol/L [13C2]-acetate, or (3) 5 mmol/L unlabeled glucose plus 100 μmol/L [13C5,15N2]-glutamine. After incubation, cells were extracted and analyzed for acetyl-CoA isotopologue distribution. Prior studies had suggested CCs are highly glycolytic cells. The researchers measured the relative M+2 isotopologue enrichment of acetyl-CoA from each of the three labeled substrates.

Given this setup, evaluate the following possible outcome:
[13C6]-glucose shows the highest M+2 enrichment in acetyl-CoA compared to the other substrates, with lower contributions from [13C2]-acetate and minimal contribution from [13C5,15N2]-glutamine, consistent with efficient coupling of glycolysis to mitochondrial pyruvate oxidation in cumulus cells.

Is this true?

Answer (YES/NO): NO